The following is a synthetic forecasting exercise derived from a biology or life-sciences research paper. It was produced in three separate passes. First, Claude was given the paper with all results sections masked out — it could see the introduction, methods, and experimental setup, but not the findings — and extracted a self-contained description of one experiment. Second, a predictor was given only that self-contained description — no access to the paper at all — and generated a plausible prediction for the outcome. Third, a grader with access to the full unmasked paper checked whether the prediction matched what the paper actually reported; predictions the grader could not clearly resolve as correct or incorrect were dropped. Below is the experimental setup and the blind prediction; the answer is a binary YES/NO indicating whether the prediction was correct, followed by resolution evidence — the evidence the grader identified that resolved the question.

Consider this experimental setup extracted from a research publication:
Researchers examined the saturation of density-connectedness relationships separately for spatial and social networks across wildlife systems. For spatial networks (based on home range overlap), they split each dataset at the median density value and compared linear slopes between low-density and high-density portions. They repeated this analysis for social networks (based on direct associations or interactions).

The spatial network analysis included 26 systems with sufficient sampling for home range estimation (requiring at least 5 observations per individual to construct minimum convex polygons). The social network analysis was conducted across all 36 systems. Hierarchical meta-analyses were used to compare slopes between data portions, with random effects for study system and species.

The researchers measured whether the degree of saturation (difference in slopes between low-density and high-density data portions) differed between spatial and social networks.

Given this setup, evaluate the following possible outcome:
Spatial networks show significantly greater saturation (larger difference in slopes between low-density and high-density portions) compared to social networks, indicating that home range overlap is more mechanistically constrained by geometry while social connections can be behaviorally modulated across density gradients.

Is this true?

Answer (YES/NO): NO